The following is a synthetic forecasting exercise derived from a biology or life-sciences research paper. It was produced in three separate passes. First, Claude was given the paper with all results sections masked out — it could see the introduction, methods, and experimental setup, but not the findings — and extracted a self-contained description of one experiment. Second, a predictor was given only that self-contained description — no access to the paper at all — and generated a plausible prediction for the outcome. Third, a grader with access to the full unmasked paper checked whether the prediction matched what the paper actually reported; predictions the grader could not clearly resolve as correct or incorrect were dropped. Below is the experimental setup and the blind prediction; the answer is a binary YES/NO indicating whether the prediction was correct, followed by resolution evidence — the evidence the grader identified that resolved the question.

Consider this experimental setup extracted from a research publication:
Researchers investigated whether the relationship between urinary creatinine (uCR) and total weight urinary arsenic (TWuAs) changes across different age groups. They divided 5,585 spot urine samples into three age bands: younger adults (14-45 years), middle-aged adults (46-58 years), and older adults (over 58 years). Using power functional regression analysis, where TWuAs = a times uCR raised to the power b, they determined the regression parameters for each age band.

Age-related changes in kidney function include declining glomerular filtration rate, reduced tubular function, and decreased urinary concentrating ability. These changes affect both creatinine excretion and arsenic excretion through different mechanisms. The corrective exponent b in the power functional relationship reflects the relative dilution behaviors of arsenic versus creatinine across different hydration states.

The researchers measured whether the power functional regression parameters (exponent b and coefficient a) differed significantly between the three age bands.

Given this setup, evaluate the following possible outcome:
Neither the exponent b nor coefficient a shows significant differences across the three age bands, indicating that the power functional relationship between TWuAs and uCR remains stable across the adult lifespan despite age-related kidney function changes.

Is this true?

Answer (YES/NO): NO